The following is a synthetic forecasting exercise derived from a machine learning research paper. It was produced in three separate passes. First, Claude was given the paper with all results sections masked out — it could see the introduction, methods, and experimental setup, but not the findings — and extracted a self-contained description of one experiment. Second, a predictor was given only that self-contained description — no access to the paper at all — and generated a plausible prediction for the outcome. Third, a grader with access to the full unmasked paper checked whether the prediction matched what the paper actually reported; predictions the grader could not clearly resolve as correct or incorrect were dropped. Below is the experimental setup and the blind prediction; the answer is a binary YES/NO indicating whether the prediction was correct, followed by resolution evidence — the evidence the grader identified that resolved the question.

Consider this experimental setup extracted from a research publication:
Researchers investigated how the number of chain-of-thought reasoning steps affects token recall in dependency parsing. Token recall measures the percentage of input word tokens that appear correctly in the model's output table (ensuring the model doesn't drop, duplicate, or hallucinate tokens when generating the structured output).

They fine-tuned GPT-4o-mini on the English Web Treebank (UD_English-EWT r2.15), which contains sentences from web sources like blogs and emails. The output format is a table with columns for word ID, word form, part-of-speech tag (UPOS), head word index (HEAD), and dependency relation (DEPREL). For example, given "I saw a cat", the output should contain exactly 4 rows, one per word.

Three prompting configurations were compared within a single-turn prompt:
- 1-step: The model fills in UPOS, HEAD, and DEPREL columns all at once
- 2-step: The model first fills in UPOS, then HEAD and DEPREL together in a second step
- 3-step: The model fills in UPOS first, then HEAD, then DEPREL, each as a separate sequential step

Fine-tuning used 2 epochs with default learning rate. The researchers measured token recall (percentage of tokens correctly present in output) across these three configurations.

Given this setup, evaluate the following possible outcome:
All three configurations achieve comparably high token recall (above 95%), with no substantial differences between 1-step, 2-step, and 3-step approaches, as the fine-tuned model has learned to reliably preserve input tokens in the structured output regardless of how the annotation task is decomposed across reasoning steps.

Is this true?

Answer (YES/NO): NO